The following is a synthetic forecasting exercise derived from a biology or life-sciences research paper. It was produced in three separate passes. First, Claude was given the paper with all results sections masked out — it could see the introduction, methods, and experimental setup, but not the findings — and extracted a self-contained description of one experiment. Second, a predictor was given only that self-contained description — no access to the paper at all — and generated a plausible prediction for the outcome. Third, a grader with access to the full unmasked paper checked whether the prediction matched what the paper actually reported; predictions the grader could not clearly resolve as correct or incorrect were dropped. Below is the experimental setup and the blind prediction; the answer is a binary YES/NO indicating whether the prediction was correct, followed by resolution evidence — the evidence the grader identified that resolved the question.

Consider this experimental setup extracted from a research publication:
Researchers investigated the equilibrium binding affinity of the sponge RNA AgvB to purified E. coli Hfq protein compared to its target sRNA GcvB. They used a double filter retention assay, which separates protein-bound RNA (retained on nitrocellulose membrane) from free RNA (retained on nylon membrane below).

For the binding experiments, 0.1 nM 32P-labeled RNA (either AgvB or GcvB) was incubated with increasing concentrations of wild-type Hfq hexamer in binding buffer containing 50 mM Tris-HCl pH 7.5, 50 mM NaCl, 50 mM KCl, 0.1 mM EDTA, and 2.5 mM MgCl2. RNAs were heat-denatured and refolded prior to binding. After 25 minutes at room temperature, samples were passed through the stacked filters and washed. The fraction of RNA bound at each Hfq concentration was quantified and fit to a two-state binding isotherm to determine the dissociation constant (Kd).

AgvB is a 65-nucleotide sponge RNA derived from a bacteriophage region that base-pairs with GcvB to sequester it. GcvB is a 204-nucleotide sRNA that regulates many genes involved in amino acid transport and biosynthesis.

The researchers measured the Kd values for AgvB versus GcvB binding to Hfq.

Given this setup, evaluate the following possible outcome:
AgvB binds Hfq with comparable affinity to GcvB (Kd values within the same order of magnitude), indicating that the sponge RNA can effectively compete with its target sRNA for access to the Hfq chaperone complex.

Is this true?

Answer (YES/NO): YES